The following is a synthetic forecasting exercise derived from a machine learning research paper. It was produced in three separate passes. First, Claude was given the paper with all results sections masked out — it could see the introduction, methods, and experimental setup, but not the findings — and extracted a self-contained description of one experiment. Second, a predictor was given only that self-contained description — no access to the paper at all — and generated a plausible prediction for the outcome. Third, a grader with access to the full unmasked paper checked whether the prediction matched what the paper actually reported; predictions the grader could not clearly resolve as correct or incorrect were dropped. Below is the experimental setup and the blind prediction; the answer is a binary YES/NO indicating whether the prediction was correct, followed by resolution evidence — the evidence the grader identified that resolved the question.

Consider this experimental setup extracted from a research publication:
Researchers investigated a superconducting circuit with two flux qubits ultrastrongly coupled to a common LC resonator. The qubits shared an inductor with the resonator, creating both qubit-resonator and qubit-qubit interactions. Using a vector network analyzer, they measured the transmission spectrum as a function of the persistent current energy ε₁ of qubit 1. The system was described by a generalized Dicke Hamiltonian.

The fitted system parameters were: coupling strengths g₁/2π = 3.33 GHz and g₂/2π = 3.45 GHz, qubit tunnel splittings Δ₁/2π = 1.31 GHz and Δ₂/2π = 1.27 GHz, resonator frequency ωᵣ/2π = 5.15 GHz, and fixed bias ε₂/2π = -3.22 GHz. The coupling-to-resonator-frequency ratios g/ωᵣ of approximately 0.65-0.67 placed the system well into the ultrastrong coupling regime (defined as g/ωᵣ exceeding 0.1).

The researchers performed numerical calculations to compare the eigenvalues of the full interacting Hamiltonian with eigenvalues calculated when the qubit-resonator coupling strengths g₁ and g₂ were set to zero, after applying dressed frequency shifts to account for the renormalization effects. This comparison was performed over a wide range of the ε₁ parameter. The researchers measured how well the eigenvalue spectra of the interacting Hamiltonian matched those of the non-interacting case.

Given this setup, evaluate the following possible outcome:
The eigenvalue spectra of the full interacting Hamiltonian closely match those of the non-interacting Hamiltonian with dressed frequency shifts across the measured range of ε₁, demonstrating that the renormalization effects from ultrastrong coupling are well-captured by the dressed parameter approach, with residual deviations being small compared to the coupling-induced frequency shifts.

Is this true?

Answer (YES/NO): YES